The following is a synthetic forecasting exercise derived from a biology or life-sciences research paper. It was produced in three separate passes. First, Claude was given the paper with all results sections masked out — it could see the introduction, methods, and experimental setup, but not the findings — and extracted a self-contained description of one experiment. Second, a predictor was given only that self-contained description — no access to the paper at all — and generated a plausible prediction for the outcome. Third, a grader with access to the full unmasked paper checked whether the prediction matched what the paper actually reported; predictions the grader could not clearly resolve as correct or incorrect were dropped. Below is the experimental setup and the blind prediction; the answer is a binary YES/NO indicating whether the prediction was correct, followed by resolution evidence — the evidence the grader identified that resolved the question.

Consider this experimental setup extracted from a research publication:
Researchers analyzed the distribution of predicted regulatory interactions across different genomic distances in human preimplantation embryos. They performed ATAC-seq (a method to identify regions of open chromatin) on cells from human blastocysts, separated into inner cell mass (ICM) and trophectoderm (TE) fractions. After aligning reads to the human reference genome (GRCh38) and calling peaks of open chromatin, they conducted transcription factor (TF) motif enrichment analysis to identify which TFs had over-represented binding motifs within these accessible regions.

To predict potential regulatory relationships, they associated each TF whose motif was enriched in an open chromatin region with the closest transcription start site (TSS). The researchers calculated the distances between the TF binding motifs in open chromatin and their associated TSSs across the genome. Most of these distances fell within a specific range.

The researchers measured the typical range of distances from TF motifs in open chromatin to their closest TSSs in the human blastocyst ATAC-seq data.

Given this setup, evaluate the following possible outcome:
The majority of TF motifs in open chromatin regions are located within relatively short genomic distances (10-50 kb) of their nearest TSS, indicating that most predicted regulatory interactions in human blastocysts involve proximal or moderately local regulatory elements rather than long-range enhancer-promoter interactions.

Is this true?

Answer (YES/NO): NO